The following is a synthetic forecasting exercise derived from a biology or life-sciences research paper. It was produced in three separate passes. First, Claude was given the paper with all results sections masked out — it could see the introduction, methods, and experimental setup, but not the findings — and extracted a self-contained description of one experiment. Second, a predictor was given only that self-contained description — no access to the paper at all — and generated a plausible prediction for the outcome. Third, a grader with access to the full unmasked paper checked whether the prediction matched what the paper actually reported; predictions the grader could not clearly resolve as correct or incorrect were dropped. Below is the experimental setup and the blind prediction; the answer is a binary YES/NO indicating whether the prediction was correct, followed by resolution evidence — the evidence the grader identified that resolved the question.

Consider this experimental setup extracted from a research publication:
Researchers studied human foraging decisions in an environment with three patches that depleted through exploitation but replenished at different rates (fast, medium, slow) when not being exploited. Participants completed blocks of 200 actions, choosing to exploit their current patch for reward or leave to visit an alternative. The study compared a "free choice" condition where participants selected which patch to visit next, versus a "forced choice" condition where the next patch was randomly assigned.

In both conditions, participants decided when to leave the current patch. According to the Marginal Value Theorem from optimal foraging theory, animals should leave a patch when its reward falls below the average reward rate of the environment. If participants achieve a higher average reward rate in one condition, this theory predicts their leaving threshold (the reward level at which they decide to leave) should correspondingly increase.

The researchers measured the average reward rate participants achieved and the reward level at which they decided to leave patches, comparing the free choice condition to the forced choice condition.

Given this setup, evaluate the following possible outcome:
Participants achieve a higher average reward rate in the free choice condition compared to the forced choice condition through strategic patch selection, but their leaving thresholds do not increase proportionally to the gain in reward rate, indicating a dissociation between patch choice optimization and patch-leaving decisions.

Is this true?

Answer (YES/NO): NO